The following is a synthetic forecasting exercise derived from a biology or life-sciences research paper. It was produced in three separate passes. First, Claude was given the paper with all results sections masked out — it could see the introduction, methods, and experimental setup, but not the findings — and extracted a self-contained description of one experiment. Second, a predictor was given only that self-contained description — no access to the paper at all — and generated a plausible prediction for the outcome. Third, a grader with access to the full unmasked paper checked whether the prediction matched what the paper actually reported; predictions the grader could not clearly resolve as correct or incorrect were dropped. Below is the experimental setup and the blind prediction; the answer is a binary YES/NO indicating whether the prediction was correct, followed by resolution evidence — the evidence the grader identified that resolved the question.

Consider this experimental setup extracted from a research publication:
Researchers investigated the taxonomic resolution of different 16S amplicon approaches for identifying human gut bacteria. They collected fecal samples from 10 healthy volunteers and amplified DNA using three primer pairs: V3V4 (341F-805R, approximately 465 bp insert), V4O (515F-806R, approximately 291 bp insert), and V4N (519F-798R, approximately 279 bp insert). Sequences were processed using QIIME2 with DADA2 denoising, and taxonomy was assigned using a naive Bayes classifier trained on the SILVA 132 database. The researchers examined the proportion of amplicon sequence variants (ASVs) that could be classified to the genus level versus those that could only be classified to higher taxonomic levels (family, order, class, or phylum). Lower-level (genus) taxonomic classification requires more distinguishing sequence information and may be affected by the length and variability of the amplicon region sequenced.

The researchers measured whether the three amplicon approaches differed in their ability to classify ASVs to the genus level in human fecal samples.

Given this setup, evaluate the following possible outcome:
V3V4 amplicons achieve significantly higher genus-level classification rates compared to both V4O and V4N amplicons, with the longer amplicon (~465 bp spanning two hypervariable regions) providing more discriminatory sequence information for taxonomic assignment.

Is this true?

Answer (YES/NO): NO